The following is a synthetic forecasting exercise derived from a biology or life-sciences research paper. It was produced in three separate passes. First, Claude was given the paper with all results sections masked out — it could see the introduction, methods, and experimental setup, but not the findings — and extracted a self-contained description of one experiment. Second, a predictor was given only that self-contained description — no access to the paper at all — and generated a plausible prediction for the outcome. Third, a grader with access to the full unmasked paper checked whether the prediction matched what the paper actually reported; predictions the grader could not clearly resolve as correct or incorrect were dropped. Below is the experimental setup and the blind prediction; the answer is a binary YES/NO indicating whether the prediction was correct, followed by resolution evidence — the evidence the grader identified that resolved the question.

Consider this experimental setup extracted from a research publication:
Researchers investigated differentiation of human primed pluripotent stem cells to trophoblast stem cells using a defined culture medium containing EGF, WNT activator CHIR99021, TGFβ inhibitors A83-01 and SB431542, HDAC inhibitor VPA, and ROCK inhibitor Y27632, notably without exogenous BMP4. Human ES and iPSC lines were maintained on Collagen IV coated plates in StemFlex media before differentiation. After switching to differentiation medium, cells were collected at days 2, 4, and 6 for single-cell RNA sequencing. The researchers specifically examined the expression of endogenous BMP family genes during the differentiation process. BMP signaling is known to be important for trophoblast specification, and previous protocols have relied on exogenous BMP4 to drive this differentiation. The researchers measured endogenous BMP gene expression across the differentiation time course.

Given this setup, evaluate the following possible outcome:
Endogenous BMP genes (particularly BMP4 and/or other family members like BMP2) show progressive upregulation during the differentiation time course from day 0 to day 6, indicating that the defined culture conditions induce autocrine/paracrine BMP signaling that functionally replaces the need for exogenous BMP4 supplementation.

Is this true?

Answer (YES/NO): NO